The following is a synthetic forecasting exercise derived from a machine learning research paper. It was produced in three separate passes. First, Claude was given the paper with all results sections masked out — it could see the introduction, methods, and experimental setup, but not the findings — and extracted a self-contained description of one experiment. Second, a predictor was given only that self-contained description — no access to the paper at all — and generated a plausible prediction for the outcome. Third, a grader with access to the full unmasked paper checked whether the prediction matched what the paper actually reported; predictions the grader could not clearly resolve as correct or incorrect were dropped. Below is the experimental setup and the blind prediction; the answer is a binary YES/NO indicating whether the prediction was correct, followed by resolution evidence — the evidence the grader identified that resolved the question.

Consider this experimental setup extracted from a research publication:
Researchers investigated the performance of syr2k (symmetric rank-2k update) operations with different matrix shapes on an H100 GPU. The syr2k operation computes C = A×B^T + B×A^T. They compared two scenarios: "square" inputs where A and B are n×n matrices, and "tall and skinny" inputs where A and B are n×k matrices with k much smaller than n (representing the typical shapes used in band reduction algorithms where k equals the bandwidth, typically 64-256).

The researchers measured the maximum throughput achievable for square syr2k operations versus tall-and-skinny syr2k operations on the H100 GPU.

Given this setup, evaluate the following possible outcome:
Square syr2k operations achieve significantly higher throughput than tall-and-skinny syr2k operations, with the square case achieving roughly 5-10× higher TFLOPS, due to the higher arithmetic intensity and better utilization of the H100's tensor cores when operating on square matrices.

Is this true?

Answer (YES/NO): NO